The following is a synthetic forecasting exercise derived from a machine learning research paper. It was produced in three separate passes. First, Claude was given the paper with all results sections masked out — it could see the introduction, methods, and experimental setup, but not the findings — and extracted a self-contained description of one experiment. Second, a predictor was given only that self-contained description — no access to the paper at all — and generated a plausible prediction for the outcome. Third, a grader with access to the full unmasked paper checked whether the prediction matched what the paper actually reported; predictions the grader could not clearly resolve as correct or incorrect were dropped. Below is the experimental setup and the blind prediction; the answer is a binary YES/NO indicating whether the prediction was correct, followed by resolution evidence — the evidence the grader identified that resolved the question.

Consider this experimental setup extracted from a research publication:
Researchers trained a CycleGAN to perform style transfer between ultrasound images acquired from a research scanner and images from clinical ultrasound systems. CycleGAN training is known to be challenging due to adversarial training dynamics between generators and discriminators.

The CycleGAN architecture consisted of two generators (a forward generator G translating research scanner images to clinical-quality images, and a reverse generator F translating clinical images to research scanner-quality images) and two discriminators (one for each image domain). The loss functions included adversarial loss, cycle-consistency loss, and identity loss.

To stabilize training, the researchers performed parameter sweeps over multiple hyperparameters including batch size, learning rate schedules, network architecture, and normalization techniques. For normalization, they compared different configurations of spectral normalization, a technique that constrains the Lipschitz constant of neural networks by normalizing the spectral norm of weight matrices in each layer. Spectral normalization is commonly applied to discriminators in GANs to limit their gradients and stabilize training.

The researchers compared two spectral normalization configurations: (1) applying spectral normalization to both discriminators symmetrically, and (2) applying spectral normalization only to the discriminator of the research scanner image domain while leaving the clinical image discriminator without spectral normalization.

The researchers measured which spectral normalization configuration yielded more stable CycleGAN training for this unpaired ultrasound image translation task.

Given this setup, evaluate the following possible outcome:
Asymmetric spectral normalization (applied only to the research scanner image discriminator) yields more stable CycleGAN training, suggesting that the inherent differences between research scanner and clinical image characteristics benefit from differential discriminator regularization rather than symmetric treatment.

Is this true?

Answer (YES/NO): YES